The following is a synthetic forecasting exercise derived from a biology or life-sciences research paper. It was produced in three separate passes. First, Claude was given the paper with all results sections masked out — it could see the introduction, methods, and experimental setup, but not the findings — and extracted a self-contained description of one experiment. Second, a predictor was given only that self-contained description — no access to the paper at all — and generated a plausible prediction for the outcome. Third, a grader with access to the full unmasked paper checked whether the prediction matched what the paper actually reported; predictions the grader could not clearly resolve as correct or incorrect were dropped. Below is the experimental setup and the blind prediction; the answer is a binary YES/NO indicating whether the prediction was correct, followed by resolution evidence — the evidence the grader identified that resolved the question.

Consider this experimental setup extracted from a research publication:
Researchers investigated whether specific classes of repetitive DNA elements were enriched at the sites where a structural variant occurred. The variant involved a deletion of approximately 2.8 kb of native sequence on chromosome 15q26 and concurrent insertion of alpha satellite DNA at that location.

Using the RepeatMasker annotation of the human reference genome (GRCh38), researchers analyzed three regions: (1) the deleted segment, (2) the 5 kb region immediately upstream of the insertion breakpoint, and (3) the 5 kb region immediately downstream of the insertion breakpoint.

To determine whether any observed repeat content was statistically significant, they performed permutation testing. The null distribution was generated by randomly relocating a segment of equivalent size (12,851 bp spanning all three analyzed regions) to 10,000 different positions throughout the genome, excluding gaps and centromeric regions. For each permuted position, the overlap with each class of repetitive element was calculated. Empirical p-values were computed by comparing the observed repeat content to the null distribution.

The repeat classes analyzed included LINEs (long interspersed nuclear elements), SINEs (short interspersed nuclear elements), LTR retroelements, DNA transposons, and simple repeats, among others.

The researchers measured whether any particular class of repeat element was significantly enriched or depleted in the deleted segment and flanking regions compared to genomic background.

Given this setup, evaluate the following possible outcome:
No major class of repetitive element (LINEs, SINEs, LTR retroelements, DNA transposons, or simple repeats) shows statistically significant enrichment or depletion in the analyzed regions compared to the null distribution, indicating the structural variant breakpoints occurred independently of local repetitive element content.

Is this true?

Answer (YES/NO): NO